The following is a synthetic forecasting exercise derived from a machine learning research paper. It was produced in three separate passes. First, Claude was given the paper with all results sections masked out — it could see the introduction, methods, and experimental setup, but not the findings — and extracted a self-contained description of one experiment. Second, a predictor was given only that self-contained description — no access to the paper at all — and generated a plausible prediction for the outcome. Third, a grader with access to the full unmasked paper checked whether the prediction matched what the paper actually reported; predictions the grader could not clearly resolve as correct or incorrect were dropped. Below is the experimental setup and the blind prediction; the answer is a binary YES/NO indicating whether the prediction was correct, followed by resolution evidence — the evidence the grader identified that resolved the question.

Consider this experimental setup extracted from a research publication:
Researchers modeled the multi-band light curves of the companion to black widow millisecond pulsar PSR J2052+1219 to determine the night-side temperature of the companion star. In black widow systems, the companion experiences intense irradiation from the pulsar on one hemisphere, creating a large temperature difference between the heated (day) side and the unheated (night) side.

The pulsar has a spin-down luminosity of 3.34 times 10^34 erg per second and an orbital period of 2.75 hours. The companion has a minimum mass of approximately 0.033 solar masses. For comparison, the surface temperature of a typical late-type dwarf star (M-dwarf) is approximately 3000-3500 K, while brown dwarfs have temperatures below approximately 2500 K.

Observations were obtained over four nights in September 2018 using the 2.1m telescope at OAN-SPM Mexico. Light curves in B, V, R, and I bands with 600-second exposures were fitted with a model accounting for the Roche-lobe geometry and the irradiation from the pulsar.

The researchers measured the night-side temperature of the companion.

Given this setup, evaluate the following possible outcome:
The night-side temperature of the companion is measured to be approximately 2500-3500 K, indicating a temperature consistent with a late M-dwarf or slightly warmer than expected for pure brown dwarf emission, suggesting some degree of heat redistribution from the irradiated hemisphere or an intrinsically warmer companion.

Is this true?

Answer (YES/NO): YES